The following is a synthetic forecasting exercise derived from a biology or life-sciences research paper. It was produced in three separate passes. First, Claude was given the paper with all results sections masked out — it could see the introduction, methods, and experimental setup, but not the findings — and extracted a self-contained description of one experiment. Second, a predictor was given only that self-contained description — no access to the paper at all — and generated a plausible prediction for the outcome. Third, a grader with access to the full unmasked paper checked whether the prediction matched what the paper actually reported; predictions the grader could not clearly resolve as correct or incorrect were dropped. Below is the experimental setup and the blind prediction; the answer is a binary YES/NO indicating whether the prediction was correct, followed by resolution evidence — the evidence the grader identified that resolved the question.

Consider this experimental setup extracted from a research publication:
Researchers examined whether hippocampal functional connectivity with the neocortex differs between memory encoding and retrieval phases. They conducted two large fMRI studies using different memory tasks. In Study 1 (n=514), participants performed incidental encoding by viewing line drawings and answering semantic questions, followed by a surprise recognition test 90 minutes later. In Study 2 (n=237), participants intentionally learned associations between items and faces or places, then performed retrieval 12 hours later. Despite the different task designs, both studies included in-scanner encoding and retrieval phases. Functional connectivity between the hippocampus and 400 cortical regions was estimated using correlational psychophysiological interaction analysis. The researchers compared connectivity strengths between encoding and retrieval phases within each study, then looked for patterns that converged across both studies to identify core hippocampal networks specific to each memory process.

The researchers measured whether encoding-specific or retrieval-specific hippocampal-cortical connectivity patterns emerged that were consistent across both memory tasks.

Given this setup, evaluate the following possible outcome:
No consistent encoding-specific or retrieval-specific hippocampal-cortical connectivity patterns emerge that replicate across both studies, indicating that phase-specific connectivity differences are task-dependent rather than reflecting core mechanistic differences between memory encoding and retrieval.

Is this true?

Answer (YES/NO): NO